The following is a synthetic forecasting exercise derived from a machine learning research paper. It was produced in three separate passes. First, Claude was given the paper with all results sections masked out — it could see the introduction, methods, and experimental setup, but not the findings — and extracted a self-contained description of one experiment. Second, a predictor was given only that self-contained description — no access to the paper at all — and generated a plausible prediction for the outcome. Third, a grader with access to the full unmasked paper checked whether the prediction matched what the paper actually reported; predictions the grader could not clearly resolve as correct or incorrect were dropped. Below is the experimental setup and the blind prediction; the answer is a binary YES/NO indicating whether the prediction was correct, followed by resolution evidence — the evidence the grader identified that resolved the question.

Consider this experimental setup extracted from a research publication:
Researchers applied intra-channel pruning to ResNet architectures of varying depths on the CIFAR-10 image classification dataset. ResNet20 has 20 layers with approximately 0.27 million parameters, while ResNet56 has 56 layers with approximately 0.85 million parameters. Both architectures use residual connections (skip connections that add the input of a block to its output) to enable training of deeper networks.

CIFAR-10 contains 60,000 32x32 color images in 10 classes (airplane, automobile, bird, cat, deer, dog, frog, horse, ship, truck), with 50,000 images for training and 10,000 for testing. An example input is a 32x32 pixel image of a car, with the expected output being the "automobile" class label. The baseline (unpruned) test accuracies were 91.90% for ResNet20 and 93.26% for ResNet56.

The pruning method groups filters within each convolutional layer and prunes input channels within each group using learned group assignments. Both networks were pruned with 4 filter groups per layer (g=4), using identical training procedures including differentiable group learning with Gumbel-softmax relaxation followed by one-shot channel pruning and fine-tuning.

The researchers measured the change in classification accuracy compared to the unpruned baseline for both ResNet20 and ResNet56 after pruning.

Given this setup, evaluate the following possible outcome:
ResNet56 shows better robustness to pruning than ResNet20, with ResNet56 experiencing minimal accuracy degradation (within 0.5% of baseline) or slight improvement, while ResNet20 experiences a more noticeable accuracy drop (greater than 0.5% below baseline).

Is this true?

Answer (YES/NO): NO